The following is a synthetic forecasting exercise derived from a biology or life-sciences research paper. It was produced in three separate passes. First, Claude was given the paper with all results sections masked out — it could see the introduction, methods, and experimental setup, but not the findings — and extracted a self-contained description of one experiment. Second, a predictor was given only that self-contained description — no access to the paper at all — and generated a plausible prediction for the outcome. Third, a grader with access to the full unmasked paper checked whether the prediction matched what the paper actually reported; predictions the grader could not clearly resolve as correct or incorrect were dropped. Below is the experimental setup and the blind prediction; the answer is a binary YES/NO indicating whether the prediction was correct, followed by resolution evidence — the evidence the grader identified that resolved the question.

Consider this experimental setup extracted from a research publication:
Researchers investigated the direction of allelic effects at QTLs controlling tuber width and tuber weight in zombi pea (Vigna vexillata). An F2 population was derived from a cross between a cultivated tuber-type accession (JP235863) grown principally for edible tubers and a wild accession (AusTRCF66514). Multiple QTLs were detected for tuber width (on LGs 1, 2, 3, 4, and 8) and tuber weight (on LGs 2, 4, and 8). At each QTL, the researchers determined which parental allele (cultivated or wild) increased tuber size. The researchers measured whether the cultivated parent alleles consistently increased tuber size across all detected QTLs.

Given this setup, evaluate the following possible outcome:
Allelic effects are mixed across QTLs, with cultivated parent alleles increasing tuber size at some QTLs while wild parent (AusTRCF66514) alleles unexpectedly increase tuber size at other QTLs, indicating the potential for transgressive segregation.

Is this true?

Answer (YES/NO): YES